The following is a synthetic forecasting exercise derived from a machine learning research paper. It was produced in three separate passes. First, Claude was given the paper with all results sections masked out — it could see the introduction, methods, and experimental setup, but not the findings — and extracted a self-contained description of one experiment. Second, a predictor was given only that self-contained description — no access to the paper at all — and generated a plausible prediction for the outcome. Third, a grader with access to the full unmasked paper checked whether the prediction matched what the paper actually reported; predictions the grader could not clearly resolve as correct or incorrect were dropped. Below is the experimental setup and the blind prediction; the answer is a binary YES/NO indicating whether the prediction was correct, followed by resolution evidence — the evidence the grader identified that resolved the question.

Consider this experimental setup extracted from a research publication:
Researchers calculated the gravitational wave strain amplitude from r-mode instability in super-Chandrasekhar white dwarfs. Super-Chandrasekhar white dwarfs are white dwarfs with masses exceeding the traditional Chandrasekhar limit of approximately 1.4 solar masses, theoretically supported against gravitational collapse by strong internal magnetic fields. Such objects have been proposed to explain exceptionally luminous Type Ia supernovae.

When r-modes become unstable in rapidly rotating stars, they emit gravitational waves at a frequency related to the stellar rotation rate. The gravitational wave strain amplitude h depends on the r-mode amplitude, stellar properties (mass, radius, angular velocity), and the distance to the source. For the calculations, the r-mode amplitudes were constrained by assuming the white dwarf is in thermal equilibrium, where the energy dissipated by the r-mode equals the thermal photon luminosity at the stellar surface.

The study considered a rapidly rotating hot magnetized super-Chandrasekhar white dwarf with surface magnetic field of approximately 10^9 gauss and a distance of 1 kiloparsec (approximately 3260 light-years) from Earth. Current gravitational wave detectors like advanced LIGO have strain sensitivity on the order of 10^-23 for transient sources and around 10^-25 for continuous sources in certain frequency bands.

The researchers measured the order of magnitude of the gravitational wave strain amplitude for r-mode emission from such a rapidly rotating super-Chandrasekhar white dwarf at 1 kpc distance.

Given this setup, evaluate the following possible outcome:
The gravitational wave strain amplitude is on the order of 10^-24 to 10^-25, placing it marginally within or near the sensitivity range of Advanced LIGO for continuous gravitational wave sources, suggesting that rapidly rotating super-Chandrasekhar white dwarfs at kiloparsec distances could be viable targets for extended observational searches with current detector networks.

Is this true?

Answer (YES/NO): NO